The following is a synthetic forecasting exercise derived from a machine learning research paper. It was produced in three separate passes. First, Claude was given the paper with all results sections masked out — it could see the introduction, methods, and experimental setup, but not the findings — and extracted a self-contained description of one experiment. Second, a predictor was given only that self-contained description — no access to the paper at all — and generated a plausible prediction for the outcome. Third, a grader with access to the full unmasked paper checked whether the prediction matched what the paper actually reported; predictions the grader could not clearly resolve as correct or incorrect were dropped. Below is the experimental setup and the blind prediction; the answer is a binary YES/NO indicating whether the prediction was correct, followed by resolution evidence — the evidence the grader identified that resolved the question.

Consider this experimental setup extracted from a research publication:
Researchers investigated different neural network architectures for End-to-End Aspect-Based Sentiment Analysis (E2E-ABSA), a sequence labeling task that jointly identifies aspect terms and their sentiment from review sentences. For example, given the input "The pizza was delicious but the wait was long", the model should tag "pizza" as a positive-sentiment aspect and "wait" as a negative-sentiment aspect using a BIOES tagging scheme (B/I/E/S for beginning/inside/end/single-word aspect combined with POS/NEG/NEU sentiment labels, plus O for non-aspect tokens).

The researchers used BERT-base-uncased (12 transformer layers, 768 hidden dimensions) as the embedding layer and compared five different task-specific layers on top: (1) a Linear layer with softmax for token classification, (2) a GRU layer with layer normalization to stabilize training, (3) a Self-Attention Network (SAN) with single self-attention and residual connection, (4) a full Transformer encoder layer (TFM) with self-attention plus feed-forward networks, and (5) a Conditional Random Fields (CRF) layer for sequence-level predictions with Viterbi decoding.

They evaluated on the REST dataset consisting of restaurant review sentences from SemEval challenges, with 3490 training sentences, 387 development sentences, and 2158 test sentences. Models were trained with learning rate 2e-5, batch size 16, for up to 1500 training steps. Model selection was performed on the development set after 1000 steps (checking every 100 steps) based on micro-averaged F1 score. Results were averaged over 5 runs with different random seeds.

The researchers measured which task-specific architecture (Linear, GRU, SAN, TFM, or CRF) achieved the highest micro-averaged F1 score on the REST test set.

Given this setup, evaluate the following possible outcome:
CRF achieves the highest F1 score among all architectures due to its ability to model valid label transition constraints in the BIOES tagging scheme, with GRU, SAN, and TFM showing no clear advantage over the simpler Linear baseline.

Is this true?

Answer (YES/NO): NO